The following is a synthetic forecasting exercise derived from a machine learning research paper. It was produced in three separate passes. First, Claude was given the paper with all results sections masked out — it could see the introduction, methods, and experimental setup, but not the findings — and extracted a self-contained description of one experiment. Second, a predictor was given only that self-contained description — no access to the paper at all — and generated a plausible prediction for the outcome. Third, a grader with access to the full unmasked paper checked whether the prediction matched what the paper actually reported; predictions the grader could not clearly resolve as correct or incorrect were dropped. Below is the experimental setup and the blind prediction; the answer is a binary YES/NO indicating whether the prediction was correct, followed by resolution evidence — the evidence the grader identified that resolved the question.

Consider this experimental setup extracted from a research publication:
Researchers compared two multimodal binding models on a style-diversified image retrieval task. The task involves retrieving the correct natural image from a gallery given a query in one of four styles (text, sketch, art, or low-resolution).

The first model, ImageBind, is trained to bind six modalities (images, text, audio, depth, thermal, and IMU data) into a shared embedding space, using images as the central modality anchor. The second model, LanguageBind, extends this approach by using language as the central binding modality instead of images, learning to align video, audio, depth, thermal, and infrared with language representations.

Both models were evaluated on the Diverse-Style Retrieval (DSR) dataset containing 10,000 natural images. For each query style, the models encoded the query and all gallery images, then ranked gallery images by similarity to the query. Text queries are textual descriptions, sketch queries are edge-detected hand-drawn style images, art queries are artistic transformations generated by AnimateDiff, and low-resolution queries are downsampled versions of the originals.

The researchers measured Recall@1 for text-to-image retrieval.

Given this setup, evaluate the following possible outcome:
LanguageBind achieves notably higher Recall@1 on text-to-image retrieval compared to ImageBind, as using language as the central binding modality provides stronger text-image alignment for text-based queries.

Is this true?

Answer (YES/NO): YES